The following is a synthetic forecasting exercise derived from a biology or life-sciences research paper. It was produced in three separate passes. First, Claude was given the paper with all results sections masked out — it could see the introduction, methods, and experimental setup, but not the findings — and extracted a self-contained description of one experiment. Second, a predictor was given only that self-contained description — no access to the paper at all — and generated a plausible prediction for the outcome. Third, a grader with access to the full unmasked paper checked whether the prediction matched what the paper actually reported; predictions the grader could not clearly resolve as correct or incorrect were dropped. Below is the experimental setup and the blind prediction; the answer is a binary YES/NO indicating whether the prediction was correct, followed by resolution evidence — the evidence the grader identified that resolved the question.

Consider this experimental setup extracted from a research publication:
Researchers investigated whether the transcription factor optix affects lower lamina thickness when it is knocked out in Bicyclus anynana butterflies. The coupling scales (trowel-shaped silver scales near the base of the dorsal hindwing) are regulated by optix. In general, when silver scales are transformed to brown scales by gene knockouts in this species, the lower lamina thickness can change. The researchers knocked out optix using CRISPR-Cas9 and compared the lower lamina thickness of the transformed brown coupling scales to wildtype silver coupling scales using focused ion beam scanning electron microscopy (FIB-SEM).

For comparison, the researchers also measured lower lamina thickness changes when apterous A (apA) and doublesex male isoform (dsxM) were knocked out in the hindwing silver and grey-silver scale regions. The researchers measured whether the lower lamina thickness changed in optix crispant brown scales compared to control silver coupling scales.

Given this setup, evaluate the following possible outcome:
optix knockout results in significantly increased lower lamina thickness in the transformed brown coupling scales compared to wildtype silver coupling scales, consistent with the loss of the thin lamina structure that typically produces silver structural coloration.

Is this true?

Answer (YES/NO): NO